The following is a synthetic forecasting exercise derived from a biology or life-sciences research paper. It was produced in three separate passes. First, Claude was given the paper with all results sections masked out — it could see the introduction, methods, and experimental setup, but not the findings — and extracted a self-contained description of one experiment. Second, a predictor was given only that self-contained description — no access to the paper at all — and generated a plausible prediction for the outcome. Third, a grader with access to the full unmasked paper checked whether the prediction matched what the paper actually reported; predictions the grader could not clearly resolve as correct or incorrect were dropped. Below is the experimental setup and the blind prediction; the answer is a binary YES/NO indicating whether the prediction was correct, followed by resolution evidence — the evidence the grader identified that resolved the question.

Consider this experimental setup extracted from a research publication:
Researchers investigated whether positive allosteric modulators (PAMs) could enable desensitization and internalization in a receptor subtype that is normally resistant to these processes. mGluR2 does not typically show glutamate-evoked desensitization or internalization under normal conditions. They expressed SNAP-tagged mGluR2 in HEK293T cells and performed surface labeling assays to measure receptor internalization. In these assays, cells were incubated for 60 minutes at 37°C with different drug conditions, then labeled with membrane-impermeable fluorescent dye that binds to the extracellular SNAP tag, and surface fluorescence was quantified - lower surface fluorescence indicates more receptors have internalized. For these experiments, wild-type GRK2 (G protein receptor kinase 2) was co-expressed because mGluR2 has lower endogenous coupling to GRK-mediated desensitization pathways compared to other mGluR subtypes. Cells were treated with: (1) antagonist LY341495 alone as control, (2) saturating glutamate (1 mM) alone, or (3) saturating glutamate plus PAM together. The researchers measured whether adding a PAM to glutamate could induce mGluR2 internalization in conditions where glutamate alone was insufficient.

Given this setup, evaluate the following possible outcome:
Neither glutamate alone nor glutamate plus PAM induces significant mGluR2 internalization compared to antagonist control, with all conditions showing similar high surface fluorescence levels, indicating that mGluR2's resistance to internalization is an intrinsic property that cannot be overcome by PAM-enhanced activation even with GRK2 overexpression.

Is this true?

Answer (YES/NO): NO